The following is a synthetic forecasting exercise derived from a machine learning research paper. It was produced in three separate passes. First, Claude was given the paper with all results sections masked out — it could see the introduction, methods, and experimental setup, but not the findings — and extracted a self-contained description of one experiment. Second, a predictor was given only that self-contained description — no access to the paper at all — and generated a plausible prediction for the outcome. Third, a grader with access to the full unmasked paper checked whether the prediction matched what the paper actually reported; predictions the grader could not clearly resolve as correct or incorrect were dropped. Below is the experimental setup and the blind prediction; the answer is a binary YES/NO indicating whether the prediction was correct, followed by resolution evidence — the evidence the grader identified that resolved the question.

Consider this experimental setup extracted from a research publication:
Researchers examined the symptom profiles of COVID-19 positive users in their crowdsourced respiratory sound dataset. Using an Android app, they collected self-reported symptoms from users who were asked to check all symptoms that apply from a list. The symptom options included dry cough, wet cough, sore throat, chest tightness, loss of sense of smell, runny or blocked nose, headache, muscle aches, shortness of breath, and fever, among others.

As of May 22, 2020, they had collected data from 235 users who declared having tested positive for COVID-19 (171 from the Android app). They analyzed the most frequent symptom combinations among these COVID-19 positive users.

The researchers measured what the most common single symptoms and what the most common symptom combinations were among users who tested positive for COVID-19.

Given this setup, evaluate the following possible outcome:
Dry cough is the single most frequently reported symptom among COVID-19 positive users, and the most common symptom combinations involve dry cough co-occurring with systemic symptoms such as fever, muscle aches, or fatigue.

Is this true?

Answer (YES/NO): NO